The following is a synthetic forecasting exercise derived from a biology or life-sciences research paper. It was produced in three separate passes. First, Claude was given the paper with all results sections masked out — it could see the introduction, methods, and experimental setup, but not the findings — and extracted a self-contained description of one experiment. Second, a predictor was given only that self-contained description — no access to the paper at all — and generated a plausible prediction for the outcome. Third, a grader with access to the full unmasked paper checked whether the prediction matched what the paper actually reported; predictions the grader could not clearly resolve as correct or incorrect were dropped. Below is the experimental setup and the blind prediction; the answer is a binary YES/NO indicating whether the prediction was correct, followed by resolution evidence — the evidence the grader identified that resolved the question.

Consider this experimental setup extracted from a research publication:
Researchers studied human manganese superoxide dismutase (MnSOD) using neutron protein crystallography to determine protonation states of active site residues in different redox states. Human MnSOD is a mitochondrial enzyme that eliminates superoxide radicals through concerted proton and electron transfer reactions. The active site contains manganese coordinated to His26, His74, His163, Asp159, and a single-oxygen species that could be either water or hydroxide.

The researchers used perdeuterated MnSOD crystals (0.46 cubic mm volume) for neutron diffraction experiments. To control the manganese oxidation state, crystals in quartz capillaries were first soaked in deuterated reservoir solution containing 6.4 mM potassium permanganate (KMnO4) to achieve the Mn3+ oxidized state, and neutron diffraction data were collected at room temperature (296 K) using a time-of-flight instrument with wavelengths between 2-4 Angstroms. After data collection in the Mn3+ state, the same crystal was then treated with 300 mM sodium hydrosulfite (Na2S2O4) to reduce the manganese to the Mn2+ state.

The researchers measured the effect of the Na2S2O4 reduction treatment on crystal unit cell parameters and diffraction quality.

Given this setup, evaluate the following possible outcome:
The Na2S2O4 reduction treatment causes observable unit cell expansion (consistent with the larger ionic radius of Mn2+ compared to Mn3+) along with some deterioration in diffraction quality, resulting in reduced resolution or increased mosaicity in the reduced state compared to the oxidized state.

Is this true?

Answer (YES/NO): YES